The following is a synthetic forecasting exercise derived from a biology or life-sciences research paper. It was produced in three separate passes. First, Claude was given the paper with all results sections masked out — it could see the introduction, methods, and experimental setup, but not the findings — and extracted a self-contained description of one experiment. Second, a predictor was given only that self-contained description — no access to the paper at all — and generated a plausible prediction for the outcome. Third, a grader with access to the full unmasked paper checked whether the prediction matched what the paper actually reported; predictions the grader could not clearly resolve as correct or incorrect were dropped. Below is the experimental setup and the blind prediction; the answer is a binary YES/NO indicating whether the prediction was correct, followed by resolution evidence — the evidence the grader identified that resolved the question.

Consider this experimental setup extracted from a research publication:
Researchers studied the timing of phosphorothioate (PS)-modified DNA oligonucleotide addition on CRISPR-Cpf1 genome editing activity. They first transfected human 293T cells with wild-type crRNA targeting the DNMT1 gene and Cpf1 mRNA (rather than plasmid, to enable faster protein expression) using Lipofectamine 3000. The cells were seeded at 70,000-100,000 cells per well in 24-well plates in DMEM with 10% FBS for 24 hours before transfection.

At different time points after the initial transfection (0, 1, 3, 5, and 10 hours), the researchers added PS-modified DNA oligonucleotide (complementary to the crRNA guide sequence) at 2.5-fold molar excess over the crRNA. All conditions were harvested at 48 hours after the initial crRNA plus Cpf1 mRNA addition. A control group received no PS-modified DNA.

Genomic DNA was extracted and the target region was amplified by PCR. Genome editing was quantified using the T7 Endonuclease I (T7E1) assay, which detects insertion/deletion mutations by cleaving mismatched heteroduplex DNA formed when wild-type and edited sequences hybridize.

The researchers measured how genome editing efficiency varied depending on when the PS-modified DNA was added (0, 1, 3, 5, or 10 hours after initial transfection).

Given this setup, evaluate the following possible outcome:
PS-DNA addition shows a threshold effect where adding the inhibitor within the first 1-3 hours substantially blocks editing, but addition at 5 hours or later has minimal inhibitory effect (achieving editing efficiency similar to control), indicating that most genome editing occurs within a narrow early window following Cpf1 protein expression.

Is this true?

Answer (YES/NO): NO